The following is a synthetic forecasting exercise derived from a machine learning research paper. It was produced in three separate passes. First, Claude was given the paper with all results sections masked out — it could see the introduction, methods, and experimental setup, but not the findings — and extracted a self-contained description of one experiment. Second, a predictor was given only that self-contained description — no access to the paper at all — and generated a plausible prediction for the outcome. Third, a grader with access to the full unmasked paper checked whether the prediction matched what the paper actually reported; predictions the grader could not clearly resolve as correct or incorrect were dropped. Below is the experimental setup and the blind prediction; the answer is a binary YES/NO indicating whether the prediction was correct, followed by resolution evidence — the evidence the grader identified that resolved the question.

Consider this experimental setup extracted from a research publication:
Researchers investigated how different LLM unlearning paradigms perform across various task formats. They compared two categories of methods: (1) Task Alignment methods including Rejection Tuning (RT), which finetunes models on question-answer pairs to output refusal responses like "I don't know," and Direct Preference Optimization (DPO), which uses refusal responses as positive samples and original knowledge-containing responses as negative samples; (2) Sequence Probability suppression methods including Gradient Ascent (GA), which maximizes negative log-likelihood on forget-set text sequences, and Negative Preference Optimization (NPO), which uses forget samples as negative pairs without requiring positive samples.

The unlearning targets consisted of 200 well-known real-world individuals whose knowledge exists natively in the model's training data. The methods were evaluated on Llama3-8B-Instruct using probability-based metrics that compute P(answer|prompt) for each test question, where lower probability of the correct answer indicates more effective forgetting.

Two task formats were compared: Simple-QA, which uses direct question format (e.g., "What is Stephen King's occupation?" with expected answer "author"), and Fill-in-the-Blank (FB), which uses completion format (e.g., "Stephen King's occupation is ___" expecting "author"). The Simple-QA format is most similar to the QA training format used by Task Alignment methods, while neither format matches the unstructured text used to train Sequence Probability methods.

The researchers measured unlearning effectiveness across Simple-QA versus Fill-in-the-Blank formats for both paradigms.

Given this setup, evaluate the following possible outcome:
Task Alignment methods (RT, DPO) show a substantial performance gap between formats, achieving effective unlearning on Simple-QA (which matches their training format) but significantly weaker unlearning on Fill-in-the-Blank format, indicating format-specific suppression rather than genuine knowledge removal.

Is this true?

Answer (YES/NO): YES